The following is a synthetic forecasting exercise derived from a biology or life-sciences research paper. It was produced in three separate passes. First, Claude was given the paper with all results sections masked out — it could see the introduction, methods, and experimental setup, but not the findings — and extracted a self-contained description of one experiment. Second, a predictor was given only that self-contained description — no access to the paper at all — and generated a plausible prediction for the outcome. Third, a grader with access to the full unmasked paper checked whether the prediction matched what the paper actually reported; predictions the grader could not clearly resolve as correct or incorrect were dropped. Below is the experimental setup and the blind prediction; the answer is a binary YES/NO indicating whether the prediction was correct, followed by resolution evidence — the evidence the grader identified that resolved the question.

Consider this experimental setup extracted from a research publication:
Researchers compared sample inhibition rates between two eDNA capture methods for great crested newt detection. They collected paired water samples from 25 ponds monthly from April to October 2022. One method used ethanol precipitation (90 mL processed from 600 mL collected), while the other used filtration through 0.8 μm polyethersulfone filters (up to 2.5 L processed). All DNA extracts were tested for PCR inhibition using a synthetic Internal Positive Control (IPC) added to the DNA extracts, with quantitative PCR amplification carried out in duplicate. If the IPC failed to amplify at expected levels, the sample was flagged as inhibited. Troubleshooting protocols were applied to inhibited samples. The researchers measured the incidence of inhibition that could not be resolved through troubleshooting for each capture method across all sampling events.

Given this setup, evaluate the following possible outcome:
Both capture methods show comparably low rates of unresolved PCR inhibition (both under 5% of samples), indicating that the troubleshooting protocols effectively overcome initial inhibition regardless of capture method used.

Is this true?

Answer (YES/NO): NO